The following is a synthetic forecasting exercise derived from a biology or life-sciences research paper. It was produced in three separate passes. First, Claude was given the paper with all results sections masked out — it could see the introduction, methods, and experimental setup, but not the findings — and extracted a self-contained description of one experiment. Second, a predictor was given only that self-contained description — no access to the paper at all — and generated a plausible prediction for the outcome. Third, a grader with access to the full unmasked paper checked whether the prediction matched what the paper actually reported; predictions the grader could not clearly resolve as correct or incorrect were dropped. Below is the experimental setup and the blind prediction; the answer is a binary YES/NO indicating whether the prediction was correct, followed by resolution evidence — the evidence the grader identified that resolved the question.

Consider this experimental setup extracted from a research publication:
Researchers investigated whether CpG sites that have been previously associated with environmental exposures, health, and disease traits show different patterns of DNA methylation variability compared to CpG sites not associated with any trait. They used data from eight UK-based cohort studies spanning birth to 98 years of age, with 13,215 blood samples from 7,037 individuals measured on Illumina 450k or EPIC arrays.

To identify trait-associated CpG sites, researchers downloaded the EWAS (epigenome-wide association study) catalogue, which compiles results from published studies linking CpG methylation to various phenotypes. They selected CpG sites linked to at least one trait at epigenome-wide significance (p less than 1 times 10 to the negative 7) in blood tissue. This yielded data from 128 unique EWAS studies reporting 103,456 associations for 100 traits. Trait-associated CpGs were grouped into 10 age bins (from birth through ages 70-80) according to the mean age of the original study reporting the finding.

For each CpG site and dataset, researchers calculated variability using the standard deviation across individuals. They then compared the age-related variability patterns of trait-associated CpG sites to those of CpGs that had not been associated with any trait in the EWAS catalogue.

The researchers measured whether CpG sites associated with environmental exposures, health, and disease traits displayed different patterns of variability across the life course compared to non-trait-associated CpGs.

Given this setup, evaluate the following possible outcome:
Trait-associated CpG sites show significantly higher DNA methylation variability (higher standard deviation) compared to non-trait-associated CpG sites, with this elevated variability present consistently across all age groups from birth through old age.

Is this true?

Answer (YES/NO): NO